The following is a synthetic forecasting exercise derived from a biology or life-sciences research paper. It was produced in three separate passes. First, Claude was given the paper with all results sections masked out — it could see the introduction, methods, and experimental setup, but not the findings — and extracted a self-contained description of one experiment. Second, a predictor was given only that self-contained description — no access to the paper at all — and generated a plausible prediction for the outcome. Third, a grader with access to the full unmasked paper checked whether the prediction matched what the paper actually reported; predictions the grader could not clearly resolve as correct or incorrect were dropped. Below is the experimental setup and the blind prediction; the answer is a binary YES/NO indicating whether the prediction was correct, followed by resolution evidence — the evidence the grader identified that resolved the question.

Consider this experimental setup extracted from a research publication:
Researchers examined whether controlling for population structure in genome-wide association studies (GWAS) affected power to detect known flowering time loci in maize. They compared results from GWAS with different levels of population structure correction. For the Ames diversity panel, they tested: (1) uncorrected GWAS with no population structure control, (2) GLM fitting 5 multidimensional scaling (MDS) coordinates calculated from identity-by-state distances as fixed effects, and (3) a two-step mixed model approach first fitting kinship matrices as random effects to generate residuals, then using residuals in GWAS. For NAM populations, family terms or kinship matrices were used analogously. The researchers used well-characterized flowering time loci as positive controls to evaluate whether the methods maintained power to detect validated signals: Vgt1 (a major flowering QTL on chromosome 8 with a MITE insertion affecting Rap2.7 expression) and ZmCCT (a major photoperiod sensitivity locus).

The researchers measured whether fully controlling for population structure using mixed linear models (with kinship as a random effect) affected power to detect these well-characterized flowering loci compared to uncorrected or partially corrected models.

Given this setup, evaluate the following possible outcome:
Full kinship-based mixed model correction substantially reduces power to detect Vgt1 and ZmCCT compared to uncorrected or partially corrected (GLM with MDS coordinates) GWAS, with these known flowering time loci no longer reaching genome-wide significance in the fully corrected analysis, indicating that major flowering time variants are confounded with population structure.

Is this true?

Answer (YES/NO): YES